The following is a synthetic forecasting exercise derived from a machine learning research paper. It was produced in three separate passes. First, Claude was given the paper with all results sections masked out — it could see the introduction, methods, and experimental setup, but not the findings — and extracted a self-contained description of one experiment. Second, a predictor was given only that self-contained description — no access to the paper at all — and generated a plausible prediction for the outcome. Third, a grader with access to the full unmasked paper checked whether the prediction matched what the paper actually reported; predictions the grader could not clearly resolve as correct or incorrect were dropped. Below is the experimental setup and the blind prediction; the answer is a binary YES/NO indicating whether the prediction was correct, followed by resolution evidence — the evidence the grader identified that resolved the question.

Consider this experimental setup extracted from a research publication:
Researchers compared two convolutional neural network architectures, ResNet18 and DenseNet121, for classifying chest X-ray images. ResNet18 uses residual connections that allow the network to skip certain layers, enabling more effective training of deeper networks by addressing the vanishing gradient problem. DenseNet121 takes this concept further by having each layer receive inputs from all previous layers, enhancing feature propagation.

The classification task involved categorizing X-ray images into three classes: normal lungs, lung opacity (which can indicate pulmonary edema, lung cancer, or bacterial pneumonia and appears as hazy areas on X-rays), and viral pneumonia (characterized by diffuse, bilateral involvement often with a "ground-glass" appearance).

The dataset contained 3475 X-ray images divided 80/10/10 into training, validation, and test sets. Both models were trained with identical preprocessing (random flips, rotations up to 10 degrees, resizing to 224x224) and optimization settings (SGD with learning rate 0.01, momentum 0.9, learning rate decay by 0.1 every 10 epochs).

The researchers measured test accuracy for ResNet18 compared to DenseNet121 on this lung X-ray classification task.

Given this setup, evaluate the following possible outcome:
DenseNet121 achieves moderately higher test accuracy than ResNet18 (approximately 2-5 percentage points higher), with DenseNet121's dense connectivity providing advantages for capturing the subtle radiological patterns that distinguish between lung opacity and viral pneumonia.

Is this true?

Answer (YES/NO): NO